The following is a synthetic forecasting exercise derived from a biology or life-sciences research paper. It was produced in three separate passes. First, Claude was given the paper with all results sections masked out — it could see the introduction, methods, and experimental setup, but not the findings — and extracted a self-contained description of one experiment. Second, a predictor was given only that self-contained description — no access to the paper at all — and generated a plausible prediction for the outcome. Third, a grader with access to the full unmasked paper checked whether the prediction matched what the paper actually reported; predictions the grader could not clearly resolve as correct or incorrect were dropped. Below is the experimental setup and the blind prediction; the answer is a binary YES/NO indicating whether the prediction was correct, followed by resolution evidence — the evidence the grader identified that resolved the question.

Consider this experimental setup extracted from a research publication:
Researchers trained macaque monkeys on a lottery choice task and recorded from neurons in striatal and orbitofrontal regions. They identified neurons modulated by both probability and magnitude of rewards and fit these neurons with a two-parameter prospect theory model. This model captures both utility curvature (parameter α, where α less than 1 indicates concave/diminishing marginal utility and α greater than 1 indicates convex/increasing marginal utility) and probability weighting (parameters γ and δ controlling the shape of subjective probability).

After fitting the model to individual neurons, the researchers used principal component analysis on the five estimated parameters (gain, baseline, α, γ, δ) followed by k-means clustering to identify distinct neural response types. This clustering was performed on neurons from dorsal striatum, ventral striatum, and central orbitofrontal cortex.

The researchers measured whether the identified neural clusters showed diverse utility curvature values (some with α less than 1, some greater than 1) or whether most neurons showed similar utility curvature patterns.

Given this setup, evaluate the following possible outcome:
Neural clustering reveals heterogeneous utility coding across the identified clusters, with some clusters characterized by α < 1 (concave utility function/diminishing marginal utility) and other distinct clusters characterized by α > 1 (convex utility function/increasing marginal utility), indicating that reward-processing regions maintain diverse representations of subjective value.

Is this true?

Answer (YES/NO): YES